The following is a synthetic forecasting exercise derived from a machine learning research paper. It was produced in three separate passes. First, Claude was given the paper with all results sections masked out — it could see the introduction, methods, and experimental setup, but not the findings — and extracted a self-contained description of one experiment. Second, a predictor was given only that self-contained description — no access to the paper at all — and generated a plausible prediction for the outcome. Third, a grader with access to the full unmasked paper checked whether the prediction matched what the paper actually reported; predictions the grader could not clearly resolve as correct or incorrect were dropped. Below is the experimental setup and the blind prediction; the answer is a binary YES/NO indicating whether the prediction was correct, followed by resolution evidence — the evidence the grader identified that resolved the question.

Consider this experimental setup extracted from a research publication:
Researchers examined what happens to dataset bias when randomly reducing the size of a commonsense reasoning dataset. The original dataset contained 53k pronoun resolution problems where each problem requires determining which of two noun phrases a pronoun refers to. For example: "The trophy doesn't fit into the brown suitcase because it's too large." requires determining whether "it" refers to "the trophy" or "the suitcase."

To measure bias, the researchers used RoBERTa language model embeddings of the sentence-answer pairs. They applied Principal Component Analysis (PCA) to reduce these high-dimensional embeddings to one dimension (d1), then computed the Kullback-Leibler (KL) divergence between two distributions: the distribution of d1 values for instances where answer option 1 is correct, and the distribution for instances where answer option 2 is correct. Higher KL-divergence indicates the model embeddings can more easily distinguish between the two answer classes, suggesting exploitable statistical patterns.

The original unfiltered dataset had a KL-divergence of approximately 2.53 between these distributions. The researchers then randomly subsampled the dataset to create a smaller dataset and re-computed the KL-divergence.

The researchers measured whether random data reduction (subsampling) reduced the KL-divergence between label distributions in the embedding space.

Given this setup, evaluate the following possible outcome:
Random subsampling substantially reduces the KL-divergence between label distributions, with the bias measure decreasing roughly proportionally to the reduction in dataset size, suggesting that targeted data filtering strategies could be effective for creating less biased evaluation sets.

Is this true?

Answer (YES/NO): NO